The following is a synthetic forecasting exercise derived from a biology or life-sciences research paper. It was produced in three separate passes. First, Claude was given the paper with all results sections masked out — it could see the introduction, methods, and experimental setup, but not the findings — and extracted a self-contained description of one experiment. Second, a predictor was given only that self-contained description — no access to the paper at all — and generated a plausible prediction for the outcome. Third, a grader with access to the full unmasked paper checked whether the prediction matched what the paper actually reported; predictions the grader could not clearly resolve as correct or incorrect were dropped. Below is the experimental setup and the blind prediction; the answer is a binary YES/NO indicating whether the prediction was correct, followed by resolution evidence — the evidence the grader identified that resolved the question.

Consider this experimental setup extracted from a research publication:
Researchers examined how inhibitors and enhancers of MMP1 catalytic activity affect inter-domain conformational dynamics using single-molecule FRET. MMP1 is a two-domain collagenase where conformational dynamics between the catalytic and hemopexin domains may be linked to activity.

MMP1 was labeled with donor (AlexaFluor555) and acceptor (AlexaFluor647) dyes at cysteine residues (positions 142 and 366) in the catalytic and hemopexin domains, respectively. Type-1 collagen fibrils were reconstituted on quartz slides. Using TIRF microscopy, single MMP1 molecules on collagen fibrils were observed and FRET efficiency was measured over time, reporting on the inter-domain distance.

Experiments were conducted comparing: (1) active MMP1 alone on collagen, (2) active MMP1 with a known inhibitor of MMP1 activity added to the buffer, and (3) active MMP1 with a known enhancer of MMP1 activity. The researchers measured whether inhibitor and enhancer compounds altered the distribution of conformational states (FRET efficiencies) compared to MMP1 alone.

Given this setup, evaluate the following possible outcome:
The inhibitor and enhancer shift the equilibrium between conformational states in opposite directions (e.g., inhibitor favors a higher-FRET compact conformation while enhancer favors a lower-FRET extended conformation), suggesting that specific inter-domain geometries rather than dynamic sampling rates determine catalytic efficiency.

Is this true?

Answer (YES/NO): NO